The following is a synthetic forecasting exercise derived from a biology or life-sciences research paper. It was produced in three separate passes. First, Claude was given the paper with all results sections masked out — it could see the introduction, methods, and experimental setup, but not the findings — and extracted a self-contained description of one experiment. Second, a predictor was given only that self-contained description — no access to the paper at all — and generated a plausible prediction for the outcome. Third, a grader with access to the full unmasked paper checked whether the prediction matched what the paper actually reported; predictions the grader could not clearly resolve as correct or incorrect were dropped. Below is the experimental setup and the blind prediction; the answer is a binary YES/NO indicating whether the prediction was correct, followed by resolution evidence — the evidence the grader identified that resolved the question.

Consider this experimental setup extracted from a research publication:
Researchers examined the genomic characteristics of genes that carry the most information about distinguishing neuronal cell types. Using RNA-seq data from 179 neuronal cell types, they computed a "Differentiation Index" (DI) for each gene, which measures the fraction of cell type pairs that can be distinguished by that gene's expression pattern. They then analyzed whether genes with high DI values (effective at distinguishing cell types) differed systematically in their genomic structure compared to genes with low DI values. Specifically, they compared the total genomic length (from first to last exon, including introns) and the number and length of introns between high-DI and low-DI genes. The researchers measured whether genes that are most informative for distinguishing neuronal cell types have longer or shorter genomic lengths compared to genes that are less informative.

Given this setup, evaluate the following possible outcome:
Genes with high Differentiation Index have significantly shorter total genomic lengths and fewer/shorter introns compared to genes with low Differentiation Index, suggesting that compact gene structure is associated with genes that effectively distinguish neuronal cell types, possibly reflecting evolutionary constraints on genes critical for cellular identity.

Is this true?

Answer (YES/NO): NO